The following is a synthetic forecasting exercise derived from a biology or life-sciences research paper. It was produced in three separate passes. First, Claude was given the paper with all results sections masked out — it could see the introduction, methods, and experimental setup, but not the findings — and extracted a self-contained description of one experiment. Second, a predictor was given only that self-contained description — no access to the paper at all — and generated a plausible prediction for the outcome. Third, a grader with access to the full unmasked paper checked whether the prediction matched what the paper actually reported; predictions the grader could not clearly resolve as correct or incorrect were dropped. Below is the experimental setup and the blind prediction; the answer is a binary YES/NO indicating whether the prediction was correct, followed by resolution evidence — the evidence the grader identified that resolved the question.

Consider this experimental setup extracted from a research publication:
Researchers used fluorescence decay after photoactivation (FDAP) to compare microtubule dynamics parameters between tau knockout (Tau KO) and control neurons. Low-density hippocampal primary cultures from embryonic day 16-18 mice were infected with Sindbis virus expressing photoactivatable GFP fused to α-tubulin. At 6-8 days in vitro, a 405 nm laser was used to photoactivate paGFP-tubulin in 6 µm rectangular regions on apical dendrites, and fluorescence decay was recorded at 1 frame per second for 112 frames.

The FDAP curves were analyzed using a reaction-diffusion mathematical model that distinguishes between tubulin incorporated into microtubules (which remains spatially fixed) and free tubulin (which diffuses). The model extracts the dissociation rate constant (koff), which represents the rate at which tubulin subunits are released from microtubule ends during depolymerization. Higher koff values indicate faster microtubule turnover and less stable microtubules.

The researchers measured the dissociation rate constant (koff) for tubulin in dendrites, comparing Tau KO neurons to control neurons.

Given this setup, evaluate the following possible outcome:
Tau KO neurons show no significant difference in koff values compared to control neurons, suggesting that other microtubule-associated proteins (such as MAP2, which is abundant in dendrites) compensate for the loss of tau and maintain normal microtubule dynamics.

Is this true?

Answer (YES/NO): NO